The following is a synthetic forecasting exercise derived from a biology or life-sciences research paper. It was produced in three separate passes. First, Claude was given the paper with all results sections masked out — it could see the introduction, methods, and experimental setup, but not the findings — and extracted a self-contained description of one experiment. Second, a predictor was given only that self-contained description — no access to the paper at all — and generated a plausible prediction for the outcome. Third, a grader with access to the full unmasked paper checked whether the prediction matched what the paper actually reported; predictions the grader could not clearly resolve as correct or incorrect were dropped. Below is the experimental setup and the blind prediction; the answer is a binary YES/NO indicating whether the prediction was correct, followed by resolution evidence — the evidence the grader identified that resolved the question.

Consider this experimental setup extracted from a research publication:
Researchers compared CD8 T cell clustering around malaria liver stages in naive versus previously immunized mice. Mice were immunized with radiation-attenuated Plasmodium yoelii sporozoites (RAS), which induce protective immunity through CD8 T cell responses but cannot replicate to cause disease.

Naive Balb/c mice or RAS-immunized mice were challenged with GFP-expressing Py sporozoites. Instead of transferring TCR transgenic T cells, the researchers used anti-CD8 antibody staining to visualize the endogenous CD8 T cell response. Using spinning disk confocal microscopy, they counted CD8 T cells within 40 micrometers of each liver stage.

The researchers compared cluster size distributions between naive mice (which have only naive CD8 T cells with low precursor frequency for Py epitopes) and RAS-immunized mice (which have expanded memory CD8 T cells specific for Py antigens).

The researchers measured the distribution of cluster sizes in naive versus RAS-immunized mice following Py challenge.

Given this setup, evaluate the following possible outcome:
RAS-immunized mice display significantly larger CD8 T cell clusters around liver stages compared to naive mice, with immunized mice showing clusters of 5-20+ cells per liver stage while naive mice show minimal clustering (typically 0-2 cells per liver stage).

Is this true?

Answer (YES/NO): YES